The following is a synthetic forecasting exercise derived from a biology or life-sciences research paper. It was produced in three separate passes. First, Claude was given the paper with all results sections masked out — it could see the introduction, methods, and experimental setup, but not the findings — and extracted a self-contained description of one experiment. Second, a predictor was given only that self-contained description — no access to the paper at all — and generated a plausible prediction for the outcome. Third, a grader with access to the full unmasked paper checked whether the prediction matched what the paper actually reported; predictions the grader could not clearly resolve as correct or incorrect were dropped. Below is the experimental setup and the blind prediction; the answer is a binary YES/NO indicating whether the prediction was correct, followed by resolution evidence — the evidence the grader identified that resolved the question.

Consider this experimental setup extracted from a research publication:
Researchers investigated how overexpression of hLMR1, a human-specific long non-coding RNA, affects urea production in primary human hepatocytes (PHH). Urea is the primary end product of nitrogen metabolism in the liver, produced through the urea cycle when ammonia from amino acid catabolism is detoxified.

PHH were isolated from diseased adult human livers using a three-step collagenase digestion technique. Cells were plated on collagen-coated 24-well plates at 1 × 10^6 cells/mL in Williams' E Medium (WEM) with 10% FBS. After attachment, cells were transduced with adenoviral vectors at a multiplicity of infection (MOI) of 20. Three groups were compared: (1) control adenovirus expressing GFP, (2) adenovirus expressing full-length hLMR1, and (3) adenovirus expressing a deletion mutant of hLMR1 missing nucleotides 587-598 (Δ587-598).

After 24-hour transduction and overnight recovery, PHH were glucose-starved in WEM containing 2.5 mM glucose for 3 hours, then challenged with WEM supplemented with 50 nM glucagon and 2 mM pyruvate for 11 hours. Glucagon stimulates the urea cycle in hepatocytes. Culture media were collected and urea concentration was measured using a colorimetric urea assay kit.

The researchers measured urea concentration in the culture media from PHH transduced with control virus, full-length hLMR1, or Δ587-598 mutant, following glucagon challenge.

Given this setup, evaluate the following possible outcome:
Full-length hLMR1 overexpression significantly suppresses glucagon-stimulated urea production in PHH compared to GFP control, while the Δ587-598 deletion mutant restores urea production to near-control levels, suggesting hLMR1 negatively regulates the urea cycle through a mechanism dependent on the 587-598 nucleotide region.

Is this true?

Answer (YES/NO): YES